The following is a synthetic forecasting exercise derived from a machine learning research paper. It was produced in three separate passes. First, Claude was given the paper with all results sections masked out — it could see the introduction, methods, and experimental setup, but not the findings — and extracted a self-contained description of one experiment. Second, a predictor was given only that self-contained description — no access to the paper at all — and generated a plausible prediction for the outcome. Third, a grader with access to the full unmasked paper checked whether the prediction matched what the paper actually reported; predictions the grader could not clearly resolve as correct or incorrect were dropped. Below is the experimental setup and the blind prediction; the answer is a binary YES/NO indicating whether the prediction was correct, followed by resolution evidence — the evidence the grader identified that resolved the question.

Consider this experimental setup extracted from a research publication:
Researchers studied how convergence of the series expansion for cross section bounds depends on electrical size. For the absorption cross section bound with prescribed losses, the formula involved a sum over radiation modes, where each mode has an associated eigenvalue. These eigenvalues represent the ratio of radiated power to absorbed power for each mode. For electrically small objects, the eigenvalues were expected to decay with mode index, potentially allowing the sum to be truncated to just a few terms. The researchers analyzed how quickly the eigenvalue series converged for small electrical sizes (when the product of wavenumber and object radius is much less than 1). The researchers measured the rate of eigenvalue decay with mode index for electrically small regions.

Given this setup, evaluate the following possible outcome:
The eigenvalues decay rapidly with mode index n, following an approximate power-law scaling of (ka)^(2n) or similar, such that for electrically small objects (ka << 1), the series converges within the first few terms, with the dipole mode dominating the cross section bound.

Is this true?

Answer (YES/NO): YES